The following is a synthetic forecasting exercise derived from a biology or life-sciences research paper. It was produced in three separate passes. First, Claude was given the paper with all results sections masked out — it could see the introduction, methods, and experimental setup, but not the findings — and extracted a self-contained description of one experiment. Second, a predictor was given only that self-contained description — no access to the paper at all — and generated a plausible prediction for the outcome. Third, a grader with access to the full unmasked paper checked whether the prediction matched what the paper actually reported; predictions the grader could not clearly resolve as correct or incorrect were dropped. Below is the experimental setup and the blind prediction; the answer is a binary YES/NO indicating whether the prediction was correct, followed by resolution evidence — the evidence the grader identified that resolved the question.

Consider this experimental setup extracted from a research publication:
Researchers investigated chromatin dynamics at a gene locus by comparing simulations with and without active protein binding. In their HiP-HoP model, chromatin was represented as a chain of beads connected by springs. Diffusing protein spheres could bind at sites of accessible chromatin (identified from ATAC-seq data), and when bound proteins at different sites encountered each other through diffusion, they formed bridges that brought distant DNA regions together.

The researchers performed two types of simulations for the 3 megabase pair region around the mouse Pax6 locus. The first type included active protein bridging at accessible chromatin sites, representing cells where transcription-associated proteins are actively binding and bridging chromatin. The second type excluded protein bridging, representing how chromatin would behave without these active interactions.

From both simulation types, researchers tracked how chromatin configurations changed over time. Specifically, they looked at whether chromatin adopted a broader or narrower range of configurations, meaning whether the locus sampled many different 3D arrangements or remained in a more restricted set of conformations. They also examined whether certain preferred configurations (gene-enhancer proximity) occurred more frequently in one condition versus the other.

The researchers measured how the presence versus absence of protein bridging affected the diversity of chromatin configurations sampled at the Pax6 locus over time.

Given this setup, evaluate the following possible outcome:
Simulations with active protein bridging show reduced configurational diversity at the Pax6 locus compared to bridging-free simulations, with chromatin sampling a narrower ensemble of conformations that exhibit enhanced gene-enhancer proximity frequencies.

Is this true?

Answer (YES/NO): NO